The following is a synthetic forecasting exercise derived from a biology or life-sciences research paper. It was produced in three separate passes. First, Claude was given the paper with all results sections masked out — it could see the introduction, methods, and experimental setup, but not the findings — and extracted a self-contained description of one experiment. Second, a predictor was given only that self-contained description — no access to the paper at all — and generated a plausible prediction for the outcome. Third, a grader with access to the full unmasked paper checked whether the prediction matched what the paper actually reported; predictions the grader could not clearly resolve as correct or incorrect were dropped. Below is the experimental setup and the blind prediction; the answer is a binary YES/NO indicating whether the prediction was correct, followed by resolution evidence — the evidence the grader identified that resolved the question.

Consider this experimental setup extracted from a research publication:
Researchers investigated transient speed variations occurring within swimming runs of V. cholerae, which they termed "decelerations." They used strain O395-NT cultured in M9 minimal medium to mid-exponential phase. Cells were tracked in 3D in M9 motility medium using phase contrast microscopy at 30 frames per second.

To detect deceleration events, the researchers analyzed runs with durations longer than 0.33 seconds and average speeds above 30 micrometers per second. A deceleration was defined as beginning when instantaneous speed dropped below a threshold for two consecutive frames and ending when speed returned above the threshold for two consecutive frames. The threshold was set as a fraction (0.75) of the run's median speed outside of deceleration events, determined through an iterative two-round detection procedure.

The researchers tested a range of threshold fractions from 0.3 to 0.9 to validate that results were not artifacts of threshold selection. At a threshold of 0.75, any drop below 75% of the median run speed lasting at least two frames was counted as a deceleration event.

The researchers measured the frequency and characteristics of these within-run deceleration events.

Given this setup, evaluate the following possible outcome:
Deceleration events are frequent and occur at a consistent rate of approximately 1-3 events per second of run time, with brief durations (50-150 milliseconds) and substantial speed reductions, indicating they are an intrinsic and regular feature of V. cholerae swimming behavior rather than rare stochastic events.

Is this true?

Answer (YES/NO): NO